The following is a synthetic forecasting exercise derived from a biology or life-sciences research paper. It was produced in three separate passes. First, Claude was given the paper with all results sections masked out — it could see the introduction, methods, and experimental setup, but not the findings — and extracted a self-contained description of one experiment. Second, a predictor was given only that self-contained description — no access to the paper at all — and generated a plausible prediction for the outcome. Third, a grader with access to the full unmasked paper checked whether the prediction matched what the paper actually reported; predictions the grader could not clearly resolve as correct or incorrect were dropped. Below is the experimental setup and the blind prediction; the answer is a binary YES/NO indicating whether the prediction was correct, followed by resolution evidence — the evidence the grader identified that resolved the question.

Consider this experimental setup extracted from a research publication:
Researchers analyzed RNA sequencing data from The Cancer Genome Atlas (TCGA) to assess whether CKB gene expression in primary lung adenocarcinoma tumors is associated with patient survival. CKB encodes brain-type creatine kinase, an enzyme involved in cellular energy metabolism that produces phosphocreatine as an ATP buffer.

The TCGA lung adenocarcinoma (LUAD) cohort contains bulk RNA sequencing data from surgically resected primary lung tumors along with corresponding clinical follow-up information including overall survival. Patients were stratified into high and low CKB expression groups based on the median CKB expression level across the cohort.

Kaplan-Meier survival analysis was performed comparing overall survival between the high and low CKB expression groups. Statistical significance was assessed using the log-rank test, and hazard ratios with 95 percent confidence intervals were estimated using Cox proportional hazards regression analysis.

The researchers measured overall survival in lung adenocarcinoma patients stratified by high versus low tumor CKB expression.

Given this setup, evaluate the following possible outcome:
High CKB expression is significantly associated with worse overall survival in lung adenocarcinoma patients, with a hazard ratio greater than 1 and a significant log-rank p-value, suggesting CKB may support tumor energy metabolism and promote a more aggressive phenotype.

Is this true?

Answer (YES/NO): YES